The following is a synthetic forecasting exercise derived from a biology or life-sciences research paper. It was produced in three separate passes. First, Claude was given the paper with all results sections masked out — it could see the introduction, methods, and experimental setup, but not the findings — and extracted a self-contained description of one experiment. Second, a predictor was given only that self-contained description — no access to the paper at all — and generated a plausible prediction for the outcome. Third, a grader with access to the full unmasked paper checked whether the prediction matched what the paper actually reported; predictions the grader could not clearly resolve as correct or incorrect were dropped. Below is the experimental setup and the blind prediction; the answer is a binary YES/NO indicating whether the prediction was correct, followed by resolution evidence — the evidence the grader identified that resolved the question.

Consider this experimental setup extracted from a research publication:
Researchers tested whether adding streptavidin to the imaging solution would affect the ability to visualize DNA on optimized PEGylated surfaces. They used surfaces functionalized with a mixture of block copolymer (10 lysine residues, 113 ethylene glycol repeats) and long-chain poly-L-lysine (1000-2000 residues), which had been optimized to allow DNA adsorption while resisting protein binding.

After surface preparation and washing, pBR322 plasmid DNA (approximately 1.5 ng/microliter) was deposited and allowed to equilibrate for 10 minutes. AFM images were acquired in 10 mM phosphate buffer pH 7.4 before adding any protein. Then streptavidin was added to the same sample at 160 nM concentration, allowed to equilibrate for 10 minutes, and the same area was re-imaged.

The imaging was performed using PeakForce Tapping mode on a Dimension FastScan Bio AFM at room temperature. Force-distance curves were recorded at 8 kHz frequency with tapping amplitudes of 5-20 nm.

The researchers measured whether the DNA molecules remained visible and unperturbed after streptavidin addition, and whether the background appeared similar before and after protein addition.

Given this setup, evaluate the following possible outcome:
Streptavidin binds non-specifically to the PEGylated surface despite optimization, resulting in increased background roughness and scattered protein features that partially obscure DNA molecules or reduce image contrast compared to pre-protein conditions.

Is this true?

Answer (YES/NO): NO